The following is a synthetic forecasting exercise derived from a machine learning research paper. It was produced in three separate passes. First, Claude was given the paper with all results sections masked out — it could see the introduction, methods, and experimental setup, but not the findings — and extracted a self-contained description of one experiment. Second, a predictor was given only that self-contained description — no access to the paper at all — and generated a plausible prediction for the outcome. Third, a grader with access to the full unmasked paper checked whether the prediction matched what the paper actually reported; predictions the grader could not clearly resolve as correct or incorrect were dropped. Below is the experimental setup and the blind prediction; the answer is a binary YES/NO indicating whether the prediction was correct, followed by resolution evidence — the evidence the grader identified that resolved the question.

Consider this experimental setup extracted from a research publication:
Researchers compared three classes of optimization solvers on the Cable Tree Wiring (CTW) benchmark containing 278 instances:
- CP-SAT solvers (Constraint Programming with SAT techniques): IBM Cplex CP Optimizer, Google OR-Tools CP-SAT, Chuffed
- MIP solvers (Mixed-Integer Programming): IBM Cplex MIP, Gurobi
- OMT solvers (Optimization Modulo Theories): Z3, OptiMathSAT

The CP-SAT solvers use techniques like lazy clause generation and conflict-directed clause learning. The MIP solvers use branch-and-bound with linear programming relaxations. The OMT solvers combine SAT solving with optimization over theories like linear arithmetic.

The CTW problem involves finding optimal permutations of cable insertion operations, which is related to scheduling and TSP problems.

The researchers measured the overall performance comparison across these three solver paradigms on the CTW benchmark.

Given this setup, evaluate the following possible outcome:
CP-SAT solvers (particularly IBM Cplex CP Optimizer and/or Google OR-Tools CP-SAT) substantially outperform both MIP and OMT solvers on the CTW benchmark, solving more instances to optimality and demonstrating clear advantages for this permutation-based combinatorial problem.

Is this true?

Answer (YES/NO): YES